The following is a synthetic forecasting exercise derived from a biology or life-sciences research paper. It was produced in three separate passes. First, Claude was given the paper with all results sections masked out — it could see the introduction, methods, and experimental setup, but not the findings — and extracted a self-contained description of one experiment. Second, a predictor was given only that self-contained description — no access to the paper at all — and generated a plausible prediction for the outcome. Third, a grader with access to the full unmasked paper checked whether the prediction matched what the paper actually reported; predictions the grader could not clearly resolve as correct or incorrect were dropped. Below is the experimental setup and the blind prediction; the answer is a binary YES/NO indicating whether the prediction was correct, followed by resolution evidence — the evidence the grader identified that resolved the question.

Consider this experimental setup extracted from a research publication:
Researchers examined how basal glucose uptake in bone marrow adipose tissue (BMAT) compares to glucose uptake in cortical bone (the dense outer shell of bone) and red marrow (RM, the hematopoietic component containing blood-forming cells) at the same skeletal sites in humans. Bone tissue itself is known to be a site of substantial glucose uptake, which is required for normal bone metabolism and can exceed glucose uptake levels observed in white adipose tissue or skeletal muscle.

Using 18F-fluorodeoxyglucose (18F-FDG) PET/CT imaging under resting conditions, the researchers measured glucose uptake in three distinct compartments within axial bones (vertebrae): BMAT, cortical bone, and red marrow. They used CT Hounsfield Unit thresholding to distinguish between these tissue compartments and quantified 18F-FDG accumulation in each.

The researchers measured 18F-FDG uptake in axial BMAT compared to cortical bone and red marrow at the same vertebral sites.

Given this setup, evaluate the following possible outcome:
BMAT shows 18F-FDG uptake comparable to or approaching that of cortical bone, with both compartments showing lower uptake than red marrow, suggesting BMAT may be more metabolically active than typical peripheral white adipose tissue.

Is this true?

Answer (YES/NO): NO